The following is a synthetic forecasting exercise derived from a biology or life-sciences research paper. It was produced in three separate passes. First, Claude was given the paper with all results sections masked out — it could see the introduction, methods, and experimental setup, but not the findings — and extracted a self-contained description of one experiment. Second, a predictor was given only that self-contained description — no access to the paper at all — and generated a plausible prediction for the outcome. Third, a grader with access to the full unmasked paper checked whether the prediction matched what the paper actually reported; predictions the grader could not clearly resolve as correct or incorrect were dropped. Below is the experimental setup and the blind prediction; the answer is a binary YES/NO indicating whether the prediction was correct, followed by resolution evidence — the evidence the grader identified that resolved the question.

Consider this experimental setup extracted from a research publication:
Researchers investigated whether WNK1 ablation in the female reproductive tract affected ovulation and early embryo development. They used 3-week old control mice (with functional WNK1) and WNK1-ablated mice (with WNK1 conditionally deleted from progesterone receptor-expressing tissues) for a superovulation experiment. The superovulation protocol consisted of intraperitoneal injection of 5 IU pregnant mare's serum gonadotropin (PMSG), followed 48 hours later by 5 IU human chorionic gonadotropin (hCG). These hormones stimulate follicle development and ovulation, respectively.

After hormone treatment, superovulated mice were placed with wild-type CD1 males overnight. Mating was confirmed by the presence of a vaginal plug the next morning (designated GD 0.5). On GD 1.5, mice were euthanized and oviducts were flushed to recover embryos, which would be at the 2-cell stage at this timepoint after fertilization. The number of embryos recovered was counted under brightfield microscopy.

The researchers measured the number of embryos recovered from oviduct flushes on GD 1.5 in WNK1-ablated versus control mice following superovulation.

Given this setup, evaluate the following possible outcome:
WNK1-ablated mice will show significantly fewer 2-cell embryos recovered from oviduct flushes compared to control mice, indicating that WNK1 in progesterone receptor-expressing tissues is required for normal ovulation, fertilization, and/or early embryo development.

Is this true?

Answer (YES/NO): NO